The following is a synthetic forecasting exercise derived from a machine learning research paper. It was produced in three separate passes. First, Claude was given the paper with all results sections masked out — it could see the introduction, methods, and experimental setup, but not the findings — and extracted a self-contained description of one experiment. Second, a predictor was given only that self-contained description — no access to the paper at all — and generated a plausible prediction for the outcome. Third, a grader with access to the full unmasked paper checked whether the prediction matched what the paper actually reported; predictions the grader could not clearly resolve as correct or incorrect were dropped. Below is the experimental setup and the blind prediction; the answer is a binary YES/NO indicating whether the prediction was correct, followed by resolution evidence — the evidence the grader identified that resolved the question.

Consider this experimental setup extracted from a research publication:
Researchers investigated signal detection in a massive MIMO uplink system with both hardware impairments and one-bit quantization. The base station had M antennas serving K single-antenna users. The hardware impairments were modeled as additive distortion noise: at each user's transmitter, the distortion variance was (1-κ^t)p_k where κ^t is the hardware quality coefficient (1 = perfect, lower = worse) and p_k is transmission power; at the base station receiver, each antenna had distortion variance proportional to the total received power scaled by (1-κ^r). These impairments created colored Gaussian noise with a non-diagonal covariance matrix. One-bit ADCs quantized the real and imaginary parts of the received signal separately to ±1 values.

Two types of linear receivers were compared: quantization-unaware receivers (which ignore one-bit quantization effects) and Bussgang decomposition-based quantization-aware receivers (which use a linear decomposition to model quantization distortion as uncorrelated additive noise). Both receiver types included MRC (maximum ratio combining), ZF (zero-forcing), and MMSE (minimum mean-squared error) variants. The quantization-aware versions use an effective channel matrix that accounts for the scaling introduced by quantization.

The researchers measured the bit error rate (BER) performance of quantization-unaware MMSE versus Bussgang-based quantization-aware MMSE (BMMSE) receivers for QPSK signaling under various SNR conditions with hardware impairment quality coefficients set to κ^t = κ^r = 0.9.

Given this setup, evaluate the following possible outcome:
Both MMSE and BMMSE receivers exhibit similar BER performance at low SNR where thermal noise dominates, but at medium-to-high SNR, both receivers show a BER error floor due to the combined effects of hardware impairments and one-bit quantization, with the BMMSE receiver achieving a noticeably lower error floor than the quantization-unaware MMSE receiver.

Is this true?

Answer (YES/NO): NO